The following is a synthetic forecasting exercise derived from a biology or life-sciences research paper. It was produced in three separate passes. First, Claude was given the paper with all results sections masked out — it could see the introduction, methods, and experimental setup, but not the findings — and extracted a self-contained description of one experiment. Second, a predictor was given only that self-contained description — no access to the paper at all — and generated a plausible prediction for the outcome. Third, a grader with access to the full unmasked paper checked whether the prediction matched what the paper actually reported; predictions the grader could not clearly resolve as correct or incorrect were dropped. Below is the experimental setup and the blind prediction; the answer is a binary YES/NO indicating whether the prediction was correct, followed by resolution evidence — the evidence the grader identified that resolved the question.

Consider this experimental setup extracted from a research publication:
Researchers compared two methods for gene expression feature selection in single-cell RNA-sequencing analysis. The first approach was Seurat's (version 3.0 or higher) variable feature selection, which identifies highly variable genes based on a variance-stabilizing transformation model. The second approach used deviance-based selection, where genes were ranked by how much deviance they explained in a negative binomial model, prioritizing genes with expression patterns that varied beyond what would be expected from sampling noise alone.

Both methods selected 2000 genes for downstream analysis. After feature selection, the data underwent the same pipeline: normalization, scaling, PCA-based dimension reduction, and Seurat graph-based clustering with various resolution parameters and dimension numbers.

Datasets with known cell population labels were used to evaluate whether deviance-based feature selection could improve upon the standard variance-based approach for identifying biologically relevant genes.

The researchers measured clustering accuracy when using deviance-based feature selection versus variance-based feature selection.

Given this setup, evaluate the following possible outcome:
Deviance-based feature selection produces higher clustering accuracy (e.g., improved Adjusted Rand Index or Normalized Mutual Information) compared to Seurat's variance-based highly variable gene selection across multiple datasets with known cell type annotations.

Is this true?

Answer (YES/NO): YES